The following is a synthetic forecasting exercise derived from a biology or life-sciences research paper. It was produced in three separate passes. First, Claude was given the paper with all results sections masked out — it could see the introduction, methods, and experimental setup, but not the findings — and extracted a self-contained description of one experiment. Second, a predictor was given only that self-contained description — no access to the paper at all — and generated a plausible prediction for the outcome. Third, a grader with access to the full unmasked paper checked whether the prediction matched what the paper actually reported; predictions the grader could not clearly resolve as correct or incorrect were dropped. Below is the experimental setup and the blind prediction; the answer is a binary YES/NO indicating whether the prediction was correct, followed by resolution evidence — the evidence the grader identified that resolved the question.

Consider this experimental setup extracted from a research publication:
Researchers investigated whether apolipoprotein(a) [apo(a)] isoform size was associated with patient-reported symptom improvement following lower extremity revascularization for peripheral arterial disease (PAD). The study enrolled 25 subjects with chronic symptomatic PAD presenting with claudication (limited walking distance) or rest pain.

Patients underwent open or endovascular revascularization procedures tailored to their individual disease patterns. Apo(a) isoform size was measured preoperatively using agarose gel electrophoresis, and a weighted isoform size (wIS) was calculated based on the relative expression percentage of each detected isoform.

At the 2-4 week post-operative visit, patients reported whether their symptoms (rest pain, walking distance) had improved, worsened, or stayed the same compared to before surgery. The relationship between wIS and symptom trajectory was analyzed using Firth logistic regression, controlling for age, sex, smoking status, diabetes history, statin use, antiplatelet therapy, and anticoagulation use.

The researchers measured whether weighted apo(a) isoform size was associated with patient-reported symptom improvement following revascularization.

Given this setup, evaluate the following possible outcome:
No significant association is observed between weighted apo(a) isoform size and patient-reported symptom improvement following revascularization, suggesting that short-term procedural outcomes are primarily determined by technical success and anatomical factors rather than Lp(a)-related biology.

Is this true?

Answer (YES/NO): NO